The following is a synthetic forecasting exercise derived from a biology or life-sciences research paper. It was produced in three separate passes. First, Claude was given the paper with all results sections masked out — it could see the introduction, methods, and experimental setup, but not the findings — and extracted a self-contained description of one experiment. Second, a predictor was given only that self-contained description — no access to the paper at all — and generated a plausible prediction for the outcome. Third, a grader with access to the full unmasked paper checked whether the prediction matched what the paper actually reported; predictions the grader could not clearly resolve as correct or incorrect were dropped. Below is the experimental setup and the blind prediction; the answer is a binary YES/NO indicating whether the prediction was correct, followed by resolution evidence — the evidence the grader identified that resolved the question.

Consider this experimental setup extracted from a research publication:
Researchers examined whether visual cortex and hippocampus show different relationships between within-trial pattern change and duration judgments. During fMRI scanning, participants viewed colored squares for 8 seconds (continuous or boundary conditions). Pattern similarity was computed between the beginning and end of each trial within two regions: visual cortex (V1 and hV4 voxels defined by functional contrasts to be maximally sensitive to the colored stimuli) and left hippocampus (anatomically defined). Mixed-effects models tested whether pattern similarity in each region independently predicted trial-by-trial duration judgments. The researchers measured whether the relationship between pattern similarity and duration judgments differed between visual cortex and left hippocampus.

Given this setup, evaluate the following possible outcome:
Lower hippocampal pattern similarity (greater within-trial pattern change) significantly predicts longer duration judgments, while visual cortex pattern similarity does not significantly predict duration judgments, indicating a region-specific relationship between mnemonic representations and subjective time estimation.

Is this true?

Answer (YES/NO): YES